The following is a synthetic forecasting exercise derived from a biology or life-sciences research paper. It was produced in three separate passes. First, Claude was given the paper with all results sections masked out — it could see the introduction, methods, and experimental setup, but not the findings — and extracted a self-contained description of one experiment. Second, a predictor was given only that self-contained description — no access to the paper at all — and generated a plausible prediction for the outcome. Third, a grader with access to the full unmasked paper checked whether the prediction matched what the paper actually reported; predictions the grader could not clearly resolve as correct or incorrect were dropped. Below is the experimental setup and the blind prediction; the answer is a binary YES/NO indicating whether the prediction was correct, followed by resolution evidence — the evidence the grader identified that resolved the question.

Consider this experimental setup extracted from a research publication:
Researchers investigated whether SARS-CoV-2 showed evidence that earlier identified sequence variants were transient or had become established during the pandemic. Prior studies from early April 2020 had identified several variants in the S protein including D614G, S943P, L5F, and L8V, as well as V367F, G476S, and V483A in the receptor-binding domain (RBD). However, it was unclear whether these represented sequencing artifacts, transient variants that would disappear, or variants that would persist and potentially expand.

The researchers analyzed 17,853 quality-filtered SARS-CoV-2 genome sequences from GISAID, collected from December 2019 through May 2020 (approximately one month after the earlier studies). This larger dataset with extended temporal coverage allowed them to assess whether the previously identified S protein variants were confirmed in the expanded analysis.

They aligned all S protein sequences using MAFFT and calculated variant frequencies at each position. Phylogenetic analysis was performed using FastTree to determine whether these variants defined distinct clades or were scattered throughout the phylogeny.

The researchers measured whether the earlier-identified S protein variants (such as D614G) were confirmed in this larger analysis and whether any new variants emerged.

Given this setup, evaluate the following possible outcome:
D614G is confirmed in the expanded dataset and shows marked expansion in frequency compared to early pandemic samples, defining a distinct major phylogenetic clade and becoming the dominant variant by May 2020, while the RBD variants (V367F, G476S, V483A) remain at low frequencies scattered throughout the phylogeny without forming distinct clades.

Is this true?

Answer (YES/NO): NO